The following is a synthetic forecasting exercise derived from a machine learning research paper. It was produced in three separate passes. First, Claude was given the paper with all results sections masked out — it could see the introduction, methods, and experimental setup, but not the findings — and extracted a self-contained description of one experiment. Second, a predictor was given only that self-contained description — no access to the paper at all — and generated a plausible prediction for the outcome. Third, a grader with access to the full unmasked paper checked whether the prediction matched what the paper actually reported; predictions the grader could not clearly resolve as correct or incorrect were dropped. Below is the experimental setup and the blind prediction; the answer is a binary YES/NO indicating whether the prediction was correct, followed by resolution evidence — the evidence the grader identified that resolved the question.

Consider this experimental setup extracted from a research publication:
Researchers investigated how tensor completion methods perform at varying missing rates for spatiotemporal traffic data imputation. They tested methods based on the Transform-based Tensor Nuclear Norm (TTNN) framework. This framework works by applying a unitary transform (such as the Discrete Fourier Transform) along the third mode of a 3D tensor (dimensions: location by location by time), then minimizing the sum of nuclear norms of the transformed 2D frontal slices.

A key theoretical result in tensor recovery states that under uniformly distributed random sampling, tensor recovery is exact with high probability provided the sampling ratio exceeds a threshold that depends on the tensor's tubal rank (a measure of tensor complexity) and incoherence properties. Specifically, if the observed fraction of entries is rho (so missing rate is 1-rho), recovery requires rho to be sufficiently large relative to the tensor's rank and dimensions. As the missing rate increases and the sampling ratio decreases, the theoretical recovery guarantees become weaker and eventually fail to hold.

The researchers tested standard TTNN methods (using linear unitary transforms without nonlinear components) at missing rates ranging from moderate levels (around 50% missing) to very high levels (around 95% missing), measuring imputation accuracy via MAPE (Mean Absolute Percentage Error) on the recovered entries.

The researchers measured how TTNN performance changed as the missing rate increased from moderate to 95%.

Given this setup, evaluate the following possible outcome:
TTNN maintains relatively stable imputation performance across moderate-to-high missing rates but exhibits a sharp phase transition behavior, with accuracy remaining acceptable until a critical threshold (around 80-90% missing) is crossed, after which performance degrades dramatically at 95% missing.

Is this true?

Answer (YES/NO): NO